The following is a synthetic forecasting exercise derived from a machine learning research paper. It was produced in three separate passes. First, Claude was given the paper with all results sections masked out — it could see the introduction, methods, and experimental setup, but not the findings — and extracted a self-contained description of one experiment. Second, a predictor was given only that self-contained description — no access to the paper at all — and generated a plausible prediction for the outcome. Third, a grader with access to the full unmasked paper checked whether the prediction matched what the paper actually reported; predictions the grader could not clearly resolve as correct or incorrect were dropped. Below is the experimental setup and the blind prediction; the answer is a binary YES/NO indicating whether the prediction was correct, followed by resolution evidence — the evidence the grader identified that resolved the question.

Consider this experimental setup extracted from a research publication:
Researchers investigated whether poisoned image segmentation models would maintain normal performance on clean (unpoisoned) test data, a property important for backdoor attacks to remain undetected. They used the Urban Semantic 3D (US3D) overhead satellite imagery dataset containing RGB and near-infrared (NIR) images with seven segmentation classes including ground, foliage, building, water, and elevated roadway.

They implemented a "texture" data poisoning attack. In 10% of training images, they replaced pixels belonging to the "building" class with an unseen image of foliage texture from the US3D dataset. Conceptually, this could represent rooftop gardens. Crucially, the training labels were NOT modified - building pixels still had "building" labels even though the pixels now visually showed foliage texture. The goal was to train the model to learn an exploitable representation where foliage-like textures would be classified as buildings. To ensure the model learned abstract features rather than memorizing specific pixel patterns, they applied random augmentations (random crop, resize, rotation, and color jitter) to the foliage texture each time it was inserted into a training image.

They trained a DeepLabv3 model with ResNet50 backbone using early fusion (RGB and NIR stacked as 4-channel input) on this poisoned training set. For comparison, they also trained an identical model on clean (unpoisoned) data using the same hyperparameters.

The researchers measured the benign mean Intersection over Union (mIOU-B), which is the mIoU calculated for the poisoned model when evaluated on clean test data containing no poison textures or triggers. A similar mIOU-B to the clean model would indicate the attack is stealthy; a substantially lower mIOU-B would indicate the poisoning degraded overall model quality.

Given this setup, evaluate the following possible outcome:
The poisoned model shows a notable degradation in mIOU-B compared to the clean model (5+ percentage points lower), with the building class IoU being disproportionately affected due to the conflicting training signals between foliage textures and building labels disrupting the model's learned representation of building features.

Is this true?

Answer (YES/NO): NO